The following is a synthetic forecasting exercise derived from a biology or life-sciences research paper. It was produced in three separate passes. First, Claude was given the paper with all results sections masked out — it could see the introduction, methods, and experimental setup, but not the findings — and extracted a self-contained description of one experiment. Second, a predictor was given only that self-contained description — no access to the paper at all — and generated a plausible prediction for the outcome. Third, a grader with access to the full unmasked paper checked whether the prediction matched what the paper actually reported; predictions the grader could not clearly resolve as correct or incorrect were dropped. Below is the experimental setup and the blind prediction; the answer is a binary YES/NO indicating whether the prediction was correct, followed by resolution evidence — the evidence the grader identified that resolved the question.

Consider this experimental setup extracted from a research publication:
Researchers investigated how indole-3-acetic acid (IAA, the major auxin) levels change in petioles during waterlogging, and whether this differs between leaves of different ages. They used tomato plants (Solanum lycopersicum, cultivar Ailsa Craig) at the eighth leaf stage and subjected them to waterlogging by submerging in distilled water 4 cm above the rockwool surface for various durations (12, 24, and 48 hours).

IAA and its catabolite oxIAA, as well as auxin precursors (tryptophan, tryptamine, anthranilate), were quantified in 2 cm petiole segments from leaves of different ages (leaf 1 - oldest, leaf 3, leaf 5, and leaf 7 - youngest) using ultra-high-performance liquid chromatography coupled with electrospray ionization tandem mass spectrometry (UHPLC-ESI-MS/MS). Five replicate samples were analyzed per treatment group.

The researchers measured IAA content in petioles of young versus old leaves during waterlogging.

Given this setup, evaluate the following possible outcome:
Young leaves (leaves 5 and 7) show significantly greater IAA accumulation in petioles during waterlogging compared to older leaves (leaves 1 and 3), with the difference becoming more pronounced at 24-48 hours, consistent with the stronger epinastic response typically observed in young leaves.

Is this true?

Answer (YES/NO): NO